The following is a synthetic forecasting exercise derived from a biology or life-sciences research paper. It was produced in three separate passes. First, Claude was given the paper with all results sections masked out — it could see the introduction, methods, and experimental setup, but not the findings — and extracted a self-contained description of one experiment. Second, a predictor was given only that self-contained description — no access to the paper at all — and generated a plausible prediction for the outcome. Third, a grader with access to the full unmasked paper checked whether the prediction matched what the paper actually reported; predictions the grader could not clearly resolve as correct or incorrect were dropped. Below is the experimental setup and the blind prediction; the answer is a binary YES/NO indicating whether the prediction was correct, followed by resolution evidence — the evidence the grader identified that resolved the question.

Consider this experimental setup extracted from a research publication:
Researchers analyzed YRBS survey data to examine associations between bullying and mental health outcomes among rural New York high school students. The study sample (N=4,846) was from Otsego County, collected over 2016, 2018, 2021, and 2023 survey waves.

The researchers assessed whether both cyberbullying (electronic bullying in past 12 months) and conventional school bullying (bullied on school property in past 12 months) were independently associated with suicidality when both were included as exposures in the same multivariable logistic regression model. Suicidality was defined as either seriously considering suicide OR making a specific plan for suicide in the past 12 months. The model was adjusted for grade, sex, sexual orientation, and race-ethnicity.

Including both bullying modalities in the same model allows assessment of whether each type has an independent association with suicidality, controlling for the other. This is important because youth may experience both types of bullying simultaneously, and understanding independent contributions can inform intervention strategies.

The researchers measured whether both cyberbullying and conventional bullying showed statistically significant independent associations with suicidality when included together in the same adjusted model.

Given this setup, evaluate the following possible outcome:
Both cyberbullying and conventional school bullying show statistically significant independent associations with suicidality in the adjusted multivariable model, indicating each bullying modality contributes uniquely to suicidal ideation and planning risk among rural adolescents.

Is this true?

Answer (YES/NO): YES